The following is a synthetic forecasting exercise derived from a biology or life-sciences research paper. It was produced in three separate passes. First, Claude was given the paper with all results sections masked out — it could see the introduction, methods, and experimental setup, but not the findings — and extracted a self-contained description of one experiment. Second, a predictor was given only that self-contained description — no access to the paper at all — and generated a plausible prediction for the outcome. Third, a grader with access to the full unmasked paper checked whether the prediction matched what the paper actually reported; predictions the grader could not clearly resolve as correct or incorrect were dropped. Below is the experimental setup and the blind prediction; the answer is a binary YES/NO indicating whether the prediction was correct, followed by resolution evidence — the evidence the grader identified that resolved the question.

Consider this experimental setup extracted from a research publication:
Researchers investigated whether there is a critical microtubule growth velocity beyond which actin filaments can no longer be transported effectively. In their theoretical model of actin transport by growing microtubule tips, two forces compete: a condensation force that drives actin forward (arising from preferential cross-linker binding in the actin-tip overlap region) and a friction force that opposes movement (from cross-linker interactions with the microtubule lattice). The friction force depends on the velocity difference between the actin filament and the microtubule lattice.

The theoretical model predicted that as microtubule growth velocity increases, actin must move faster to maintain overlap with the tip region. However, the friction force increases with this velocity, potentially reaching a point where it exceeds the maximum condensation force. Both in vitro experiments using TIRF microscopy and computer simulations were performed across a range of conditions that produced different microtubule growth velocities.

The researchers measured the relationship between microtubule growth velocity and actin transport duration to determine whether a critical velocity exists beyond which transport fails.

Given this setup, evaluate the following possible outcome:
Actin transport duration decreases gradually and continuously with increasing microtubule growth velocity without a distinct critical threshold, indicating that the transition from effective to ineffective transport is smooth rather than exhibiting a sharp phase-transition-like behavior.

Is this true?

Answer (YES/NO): YES